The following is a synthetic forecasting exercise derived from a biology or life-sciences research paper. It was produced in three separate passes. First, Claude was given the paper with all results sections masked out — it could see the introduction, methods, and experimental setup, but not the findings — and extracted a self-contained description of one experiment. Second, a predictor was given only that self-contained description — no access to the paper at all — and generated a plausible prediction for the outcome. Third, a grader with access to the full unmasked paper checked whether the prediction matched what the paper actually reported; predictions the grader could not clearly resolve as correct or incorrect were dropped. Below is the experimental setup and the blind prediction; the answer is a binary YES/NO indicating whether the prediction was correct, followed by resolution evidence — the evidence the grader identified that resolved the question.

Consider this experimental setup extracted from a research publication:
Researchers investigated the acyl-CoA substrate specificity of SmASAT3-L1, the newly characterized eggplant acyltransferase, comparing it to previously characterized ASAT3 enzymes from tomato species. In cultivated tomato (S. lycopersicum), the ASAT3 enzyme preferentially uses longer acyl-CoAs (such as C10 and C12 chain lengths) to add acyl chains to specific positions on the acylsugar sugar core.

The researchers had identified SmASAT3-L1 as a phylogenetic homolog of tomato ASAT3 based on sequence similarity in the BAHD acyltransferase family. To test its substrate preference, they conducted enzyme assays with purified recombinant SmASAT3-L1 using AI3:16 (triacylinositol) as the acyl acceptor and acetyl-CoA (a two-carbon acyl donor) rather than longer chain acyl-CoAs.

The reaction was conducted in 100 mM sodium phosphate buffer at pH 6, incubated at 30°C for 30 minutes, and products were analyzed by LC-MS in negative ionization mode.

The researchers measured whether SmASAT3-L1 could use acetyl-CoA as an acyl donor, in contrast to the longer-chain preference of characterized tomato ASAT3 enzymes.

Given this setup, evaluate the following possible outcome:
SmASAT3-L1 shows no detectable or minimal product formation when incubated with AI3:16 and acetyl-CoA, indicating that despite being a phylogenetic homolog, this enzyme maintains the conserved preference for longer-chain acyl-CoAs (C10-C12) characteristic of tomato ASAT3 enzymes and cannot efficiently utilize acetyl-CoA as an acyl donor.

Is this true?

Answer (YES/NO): NO